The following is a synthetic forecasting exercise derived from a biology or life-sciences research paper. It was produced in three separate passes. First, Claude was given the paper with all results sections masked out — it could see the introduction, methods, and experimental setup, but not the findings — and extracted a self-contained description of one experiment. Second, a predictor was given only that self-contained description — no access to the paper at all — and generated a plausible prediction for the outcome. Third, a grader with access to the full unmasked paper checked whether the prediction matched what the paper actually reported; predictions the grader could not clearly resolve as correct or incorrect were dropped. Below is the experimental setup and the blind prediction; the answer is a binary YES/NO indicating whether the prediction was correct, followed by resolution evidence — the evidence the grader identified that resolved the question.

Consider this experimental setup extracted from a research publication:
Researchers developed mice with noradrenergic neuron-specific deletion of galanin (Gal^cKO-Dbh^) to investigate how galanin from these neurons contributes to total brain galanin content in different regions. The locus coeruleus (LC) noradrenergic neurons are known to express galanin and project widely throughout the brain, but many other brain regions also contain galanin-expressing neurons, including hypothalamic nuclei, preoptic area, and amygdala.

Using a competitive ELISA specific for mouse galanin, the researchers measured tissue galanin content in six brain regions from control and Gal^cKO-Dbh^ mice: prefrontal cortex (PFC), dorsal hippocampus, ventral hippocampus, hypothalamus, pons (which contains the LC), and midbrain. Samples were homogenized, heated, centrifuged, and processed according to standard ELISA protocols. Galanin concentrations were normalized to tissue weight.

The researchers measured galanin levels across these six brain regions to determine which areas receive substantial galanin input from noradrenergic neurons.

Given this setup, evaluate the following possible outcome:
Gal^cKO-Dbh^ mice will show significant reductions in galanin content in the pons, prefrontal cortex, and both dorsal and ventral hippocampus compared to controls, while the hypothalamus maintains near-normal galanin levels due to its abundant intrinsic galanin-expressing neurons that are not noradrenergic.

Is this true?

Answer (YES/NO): YES